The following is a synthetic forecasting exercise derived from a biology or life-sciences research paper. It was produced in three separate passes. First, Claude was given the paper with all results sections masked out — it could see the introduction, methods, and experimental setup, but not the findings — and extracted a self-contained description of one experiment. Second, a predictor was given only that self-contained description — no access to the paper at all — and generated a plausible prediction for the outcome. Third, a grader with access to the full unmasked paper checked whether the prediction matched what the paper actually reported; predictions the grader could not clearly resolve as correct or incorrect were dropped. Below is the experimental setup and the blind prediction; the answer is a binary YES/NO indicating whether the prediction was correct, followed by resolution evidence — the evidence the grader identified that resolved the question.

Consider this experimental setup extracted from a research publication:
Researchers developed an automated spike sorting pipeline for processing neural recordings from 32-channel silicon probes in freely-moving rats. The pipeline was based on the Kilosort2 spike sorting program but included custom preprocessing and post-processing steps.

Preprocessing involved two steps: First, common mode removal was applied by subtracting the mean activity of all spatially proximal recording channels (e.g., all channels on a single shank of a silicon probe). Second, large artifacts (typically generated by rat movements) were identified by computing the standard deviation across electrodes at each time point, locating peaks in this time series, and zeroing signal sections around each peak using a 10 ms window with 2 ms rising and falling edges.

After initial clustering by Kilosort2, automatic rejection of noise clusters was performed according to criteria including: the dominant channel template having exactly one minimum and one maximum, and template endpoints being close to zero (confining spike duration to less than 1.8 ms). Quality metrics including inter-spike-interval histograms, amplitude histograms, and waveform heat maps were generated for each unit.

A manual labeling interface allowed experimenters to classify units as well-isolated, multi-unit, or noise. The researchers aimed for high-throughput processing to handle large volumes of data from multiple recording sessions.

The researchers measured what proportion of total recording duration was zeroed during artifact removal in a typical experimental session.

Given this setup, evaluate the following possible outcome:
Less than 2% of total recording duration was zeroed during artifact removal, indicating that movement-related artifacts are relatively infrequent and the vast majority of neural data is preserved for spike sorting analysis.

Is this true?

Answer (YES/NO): NO